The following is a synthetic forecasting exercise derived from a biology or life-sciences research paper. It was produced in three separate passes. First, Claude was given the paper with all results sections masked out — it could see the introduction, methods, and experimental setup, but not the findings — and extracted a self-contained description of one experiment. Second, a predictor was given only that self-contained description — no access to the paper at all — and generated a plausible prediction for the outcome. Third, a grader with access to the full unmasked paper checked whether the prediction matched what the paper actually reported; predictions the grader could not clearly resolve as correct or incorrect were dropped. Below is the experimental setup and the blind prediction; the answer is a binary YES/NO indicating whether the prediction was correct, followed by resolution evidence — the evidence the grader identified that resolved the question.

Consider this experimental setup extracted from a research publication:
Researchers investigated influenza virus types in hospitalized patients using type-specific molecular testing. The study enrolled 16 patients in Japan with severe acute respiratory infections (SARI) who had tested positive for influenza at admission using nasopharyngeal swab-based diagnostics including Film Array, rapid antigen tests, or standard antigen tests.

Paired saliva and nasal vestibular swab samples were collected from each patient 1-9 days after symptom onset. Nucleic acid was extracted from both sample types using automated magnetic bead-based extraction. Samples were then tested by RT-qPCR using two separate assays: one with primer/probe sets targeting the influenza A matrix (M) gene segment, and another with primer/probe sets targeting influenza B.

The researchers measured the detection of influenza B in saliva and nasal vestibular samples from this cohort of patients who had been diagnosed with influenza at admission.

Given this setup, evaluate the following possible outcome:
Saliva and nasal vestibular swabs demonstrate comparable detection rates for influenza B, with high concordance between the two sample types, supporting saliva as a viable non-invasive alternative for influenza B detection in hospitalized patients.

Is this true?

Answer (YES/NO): NO